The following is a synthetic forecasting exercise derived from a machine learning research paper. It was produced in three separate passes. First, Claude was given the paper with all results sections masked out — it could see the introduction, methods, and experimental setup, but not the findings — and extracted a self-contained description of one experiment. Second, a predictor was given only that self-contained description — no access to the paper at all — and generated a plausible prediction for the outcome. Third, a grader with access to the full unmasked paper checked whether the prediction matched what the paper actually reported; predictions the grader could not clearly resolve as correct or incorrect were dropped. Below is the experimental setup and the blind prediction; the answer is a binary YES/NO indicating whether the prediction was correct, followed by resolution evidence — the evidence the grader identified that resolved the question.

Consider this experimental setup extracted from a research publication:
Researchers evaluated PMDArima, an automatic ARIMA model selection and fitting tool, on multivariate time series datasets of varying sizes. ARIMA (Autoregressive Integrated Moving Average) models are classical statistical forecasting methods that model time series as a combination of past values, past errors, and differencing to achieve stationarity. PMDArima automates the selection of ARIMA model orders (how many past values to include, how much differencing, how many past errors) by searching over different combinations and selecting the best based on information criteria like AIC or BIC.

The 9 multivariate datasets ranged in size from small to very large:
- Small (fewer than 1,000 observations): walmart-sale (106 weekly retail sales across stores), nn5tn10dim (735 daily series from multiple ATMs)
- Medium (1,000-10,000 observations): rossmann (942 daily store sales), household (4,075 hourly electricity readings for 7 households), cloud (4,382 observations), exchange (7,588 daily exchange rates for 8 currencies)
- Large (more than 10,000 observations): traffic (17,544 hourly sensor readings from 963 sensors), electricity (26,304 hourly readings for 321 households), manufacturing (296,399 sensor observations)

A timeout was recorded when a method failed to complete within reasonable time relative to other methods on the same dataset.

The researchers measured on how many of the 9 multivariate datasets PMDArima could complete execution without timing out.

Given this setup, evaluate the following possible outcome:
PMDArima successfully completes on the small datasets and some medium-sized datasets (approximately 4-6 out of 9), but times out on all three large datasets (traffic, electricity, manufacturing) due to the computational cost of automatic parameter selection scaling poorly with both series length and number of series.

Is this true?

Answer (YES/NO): YES